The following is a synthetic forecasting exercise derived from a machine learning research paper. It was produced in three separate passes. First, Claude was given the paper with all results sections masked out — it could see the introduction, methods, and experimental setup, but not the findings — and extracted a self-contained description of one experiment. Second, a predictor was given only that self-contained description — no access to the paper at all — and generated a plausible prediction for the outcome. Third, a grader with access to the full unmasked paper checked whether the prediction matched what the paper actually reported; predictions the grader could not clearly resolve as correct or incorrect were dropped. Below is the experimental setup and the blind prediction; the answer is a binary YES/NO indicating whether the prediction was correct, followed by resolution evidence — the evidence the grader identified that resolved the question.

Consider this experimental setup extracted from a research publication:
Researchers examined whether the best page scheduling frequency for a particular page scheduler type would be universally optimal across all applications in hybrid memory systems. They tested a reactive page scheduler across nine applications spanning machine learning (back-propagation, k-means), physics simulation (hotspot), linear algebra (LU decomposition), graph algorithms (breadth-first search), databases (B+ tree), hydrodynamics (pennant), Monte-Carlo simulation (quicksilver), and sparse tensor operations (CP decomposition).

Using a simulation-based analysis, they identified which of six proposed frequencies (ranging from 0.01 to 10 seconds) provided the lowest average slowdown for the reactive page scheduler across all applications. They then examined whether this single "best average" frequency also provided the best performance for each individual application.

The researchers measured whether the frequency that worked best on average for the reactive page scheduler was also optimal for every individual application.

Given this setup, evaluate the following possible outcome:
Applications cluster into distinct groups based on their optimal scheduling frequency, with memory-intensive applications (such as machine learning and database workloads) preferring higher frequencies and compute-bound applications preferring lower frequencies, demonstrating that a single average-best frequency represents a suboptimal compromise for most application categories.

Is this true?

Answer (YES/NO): NO